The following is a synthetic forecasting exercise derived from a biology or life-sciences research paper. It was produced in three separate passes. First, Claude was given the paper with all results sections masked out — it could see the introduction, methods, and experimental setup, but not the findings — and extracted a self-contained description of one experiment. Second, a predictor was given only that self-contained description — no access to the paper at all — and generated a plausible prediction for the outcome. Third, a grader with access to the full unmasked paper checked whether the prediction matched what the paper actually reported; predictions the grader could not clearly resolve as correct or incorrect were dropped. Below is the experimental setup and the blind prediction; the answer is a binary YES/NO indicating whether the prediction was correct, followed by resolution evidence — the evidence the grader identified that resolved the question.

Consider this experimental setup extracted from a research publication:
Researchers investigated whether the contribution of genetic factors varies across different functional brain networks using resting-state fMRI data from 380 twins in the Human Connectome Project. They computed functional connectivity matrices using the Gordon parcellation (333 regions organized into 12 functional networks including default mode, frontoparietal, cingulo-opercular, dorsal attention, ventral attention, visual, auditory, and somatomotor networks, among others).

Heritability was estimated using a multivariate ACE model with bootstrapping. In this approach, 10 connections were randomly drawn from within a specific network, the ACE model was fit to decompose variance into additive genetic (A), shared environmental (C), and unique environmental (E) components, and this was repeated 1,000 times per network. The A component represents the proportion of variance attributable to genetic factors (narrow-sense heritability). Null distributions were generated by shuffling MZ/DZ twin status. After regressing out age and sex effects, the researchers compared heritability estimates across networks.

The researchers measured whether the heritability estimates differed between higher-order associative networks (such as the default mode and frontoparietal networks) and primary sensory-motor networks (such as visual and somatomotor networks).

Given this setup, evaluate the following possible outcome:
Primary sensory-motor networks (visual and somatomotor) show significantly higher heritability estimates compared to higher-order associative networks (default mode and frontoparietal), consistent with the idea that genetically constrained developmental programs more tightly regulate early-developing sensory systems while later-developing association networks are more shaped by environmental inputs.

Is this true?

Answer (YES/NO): NO